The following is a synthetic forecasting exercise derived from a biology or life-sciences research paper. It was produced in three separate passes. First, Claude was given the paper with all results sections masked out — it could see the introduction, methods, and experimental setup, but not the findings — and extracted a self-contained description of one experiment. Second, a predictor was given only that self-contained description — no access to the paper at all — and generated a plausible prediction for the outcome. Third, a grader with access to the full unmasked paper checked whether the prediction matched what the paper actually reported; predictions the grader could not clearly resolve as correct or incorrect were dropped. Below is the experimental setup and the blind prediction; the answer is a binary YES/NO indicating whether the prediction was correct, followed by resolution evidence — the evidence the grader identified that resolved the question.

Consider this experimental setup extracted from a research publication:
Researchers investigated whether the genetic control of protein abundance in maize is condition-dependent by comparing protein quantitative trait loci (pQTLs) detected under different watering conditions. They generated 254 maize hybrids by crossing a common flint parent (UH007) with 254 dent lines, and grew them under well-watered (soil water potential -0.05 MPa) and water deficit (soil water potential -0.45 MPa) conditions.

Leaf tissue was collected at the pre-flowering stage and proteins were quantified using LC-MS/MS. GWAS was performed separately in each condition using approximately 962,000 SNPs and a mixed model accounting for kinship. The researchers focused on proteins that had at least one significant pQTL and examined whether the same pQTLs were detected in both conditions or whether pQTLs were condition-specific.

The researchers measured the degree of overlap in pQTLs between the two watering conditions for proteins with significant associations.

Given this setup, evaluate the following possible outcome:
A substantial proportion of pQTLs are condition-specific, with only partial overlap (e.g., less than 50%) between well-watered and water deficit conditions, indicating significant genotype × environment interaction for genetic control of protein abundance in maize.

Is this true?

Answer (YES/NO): YES